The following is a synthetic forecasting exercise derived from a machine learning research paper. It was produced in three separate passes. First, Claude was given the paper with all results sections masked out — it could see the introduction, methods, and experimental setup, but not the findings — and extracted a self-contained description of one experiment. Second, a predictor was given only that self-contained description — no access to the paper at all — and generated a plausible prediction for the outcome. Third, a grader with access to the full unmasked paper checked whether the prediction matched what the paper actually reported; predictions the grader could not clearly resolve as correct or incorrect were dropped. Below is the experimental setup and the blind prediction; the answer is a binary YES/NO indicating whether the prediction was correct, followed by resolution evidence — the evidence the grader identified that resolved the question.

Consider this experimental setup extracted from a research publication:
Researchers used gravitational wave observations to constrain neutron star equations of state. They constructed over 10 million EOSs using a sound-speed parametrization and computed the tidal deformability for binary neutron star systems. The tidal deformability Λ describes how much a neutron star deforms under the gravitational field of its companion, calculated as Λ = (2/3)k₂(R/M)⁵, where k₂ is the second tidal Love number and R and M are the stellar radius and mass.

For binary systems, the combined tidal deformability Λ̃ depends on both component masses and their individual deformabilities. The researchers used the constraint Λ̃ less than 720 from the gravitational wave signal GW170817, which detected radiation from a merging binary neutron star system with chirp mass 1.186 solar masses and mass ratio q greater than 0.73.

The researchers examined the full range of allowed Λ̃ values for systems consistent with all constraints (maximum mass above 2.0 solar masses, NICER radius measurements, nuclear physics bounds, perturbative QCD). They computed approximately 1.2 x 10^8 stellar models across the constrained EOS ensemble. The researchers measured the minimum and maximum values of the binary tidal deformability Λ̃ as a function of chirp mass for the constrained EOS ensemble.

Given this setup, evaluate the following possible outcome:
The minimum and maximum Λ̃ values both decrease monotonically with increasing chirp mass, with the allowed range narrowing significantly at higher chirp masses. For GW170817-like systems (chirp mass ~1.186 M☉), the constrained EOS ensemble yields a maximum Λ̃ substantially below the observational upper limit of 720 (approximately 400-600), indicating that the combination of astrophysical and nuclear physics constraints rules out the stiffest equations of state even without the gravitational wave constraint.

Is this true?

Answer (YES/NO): NO